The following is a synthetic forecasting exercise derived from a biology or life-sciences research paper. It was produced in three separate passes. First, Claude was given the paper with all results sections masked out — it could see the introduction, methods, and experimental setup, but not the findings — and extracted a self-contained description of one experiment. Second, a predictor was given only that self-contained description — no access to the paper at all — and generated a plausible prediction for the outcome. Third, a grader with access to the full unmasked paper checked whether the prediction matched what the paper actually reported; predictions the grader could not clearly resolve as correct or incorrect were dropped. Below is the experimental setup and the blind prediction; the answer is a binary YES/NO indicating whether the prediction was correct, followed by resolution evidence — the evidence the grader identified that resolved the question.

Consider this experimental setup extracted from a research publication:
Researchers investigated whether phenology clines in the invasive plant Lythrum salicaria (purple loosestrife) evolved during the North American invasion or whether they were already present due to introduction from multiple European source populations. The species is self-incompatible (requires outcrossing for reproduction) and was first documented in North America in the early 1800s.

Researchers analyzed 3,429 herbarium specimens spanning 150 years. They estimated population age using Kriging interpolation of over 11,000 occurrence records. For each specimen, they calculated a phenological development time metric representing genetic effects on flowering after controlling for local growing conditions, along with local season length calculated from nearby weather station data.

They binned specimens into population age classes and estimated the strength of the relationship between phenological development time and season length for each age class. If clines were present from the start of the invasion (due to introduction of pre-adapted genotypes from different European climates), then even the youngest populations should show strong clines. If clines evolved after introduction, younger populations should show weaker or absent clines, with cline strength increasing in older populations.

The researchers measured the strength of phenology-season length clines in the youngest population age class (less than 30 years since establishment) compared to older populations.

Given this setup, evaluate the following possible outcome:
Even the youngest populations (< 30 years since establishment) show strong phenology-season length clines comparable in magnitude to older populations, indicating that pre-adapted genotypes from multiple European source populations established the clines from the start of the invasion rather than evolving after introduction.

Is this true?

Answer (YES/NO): NO